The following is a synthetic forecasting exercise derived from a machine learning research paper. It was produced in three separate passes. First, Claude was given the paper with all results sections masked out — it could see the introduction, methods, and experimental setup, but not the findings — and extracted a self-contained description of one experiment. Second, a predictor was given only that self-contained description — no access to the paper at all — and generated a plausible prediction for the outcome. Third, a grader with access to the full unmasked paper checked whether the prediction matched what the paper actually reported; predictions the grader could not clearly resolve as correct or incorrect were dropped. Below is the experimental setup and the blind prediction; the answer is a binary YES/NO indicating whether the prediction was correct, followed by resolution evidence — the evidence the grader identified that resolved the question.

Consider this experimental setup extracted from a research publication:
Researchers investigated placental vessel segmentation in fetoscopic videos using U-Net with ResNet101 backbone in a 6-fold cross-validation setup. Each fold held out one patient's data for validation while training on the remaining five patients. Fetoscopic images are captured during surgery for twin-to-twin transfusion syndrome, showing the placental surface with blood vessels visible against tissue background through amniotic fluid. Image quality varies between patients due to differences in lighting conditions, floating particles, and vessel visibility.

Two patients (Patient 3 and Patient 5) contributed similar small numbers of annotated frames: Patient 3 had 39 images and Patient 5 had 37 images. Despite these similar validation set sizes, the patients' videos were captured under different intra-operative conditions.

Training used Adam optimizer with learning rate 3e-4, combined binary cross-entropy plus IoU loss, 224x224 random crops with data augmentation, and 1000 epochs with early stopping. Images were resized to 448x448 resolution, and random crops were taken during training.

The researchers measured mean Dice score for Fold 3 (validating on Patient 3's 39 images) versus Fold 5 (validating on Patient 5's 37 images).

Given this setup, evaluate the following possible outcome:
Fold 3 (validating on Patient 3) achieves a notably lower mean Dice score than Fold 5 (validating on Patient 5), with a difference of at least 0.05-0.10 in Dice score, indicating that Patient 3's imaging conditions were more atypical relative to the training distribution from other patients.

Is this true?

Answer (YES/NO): NO